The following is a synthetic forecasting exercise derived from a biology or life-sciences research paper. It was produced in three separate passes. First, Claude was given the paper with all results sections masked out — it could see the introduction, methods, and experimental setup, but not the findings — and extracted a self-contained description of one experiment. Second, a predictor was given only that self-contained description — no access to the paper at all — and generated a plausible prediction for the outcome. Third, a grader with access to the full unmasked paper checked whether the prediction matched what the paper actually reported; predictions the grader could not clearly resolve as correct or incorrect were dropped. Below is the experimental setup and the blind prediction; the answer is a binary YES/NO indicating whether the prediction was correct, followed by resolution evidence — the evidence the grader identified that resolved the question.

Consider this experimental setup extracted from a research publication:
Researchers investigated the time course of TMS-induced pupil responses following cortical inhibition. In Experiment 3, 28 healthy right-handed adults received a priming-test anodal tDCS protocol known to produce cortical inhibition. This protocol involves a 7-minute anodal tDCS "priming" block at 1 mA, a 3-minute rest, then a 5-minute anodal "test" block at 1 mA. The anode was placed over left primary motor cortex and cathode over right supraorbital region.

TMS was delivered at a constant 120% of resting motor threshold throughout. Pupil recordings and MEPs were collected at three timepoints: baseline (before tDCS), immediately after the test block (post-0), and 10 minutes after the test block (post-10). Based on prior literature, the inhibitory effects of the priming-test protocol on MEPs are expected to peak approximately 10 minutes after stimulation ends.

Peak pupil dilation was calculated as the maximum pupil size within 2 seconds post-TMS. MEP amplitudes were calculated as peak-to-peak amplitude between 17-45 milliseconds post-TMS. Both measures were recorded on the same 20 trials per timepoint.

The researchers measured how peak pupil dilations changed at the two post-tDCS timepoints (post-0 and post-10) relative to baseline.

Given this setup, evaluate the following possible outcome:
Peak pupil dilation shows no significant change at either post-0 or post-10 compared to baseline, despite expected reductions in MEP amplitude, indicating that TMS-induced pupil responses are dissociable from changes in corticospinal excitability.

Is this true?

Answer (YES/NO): NO